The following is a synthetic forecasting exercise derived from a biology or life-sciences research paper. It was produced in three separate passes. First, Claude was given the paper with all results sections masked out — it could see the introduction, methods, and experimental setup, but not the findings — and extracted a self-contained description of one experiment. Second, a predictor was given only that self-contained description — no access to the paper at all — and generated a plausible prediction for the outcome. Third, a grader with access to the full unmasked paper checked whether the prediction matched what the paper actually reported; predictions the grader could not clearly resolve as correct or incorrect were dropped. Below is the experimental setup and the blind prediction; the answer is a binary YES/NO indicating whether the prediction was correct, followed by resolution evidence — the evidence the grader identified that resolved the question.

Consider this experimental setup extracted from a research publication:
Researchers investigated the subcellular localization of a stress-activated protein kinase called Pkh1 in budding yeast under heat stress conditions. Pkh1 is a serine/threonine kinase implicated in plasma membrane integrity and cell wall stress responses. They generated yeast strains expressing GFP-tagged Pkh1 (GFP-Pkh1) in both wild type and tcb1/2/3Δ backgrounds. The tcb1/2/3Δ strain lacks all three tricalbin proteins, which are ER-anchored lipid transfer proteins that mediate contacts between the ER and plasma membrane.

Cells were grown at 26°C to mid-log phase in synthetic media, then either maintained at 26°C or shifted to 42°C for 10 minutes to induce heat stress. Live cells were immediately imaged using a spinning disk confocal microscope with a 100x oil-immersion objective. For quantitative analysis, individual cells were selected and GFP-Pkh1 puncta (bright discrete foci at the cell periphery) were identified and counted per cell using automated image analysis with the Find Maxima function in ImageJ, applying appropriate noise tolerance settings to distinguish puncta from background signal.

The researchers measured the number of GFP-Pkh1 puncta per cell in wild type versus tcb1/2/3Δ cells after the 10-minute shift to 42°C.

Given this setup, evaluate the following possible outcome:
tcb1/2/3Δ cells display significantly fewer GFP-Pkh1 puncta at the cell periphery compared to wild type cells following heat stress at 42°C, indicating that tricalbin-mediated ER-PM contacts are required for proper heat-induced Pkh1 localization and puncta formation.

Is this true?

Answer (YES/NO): YES